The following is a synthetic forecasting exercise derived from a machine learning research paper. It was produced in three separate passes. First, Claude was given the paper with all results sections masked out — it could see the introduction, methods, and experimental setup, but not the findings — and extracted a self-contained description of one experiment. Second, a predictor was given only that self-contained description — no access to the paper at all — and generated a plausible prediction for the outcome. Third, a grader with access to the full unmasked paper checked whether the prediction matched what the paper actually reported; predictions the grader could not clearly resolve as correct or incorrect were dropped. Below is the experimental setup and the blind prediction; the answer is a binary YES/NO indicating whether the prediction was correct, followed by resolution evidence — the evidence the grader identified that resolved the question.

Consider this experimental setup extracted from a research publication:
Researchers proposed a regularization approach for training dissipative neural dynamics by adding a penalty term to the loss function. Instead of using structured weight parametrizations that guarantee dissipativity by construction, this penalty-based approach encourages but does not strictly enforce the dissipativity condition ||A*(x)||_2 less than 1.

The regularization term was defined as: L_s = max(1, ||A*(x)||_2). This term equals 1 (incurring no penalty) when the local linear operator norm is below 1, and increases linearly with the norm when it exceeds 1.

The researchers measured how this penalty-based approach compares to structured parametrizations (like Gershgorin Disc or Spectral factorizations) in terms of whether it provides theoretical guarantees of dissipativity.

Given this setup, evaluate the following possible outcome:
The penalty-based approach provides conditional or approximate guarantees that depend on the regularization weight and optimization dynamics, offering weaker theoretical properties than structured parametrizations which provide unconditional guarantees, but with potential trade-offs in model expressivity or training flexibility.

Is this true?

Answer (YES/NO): NO